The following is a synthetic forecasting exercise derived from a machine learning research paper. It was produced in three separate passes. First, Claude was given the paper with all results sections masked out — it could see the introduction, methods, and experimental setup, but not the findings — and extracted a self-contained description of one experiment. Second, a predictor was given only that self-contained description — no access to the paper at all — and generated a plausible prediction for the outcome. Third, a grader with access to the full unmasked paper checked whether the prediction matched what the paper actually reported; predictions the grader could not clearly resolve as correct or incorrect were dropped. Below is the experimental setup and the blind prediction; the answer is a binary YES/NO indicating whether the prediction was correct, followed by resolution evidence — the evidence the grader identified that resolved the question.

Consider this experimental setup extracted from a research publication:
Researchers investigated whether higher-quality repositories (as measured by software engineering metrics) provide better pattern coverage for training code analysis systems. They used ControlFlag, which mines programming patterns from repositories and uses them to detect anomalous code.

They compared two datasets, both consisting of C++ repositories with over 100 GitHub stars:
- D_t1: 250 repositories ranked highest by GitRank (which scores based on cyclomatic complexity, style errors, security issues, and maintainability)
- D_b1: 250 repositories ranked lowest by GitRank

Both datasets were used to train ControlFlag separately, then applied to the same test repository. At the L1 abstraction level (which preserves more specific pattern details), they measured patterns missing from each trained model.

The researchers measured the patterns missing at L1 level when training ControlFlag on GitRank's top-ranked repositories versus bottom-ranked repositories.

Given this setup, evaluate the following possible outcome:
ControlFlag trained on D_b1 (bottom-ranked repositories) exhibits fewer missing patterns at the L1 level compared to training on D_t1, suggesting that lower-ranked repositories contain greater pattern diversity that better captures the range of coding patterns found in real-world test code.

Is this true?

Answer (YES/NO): NO